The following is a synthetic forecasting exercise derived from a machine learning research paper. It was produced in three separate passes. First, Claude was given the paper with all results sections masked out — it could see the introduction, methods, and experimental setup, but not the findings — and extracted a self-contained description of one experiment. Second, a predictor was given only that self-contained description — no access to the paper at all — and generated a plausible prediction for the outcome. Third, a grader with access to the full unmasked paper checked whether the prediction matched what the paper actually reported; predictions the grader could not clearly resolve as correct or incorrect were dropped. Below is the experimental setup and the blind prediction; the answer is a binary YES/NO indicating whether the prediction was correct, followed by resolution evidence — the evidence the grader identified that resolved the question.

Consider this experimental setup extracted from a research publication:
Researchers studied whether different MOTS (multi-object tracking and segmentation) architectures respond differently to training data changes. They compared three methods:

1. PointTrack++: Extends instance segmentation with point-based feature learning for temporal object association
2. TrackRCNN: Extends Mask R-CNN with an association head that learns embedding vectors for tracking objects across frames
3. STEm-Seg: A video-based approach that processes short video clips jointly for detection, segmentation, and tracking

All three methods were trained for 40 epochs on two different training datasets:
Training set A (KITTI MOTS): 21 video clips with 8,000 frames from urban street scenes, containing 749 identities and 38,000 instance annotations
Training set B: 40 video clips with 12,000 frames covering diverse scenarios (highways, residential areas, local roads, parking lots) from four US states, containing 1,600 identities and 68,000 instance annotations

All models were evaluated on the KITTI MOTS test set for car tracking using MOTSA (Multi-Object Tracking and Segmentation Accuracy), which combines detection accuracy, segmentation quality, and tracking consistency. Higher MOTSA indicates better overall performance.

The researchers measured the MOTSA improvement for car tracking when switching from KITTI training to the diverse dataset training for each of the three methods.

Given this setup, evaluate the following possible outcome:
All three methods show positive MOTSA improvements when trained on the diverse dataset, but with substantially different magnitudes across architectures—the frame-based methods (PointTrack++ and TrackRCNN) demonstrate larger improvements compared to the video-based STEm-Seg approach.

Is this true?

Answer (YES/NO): NO